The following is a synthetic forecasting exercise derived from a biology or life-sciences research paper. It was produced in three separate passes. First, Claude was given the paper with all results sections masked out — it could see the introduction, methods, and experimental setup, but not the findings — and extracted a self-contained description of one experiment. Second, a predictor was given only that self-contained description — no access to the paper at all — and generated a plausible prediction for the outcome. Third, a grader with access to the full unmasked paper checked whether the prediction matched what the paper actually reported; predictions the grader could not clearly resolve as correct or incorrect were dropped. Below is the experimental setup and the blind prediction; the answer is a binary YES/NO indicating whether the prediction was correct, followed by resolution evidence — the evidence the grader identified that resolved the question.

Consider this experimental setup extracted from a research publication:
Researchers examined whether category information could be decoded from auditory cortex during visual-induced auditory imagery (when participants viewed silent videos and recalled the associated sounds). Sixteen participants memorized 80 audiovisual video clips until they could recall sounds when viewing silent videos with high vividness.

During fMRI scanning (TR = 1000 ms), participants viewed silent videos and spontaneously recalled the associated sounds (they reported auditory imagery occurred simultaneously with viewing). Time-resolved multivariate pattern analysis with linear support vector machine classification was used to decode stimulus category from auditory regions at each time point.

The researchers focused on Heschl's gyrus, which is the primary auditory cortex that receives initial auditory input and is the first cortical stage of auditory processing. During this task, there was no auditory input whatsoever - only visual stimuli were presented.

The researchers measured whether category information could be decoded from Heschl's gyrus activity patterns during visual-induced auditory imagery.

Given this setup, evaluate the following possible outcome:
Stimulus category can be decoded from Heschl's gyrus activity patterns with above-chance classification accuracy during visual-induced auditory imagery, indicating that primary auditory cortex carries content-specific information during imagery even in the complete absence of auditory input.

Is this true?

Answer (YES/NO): NO